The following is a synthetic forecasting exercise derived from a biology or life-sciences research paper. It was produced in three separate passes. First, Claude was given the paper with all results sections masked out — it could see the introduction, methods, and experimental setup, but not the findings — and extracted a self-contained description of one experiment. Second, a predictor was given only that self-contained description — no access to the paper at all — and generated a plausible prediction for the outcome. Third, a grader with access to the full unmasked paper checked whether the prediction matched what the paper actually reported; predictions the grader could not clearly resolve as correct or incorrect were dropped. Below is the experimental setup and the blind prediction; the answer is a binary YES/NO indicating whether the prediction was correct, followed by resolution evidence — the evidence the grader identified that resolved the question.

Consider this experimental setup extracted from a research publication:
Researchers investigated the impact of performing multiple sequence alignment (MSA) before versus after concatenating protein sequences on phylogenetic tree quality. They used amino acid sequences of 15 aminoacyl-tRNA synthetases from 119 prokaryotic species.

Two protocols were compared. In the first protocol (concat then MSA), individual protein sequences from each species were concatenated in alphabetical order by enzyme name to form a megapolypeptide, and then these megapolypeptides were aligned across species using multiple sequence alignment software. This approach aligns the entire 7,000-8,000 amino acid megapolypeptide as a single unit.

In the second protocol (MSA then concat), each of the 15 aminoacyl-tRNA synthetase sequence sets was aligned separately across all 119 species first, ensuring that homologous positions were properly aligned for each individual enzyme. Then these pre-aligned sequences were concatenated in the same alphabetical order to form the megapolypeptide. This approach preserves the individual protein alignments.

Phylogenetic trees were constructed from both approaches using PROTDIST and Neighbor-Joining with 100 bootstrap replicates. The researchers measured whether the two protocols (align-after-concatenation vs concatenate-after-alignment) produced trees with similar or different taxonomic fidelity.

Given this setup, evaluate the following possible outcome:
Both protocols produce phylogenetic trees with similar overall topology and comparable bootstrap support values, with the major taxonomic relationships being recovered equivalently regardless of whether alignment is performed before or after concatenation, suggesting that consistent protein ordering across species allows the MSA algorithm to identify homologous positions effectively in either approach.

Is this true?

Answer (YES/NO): YES